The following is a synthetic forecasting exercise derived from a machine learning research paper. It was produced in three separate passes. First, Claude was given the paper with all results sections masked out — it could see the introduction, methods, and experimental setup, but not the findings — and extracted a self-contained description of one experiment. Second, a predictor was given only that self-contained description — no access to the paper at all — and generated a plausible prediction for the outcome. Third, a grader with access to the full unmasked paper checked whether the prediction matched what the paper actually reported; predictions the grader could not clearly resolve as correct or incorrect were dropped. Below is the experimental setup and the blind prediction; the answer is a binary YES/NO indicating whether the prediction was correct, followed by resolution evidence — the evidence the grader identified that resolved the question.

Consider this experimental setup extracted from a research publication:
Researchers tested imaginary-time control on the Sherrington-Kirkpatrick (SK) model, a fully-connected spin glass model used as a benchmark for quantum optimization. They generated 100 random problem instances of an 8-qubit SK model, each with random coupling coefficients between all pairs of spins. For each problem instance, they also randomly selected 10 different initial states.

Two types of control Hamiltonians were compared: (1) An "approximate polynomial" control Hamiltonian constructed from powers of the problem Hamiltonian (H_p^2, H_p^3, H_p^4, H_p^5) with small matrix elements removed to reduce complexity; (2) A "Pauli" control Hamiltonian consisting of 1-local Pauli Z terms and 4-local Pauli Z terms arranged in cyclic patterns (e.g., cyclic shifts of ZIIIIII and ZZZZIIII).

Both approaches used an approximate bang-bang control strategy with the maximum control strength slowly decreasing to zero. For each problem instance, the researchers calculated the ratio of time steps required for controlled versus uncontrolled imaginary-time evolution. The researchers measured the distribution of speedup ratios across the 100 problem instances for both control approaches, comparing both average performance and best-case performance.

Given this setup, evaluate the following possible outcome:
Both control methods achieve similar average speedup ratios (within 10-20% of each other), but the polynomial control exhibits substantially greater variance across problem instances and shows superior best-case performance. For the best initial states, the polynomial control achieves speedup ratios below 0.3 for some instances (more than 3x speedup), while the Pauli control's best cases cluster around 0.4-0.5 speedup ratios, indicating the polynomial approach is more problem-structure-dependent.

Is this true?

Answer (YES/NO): NO